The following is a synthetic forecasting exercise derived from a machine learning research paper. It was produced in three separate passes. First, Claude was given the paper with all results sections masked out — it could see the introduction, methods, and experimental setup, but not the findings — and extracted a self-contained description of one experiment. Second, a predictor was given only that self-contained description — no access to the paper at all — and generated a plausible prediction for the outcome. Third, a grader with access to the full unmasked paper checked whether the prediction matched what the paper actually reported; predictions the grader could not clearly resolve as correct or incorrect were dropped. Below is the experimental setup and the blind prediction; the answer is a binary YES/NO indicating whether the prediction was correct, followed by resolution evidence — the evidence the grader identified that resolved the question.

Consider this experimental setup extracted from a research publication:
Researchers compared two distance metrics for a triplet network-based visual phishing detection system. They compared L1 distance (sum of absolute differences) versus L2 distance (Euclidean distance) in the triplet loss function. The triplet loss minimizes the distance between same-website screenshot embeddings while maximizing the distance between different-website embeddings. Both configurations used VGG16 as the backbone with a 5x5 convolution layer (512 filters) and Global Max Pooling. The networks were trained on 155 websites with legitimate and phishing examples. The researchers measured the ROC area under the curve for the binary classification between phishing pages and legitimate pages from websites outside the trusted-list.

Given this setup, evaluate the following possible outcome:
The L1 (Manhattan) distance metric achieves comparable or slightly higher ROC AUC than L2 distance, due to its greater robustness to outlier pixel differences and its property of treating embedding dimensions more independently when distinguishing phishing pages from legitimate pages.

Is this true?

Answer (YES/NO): NO